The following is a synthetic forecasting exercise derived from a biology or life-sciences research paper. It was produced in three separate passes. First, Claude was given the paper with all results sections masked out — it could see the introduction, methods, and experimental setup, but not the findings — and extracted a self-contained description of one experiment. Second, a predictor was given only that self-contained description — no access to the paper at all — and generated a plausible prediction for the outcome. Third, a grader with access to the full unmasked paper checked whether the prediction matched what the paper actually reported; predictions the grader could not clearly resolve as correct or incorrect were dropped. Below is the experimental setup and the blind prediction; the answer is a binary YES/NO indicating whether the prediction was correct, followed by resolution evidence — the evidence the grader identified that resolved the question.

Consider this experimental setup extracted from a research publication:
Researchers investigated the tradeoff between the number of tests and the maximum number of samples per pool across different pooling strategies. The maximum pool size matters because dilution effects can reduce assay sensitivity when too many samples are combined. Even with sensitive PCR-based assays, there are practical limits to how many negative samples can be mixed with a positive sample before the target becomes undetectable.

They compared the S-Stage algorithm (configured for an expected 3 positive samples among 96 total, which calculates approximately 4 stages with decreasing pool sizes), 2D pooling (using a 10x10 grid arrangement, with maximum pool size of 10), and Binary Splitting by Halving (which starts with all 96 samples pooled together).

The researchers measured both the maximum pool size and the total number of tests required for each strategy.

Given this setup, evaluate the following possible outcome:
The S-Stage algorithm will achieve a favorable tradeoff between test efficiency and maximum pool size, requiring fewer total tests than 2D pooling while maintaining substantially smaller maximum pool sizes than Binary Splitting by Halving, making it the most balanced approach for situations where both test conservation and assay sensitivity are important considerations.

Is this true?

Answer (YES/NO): NO